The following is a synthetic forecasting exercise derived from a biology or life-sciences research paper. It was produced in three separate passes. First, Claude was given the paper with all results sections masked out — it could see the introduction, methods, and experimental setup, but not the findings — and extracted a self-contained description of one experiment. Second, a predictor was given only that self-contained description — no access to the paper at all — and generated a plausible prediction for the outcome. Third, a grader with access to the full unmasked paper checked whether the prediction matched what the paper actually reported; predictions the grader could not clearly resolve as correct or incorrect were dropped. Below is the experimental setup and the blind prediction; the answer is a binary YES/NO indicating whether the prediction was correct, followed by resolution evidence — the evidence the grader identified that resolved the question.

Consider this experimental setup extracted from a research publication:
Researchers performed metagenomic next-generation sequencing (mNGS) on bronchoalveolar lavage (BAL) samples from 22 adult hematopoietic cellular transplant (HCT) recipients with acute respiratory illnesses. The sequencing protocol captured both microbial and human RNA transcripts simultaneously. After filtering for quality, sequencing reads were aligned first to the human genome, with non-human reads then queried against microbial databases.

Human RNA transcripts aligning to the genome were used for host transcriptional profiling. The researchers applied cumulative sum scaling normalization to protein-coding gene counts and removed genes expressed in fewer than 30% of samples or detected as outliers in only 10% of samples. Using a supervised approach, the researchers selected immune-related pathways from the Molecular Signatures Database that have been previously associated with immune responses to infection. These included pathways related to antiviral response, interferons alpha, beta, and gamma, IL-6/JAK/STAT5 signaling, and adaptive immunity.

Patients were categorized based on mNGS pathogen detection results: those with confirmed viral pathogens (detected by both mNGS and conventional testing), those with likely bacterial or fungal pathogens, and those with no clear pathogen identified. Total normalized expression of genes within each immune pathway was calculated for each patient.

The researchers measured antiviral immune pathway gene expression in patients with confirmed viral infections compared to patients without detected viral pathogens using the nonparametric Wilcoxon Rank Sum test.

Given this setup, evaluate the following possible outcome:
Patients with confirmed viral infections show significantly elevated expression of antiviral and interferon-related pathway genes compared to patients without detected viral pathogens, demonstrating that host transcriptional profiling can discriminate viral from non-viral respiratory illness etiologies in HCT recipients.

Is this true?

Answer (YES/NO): NO